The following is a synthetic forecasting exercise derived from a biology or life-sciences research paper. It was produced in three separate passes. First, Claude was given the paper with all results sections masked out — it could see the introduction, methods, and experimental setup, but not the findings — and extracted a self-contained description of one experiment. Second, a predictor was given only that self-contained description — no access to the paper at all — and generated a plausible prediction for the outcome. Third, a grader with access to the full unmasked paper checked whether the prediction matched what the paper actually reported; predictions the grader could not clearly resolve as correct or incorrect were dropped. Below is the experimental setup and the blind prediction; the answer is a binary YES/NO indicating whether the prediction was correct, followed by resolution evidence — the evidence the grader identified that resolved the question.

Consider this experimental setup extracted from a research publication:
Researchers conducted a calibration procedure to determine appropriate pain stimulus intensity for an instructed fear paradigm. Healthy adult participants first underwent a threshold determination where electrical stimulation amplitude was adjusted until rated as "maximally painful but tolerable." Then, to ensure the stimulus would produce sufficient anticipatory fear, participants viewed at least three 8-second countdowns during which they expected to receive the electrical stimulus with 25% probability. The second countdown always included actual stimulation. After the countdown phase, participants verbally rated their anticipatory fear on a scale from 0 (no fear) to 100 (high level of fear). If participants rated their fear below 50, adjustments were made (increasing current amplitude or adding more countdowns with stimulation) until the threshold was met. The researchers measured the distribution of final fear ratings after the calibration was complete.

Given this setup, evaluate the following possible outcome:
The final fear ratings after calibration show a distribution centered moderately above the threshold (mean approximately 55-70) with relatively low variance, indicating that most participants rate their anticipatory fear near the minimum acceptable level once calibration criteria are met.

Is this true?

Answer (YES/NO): NO